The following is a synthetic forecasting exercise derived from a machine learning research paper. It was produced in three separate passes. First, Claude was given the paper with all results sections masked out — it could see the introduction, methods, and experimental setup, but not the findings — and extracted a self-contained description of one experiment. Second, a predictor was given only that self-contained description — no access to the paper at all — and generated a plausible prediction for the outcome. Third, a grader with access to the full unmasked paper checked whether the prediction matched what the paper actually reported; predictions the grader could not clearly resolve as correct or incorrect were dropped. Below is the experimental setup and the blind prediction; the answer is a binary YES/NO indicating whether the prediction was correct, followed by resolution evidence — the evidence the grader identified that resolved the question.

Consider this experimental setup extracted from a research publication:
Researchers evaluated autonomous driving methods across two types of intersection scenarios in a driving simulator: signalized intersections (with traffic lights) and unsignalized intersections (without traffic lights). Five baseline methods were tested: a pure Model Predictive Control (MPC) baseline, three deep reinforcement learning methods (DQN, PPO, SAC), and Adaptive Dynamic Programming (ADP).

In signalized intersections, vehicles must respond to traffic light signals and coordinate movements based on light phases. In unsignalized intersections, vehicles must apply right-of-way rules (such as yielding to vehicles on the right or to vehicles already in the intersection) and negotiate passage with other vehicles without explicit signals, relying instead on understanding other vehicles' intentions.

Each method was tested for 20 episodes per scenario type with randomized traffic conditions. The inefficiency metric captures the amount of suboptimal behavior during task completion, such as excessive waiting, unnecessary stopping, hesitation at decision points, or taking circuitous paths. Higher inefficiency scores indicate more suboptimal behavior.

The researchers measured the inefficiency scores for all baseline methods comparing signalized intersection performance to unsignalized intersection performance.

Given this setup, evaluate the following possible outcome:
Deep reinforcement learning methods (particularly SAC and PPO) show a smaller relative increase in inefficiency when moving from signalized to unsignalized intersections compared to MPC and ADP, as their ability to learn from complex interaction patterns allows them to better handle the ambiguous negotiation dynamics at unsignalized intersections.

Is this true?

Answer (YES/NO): NO